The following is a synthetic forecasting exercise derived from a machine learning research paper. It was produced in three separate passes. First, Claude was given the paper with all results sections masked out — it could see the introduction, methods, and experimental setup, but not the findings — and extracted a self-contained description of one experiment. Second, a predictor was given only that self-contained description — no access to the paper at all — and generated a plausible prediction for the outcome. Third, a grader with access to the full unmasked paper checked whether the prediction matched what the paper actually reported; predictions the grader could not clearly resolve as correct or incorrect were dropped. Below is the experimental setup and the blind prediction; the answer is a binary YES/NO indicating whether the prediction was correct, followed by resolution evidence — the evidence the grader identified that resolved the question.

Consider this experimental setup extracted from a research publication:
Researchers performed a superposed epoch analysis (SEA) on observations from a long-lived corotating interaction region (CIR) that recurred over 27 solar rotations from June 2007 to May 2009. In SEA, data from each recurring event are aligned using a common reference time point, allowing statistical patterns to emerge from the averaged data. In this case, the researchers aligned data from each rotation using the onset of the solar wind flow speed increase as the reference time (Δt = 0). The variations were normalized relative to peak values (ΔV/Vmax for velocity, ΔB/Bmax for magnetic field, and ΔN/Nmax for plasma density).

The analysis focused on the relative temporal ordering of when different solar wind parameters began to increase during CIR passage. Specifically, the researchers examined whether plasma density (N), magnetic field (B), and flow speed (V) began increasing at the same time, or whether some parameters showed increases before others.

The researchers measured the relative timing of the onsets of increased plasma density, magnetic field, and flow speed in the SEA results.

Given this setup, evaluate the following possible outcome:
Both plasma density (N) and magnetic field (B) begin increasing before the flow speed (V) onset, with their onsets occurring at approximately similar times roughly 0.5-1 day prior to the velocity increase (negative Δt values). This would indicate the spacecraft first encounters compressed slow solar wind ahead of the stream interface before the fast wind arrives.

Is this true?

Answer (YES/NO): NO